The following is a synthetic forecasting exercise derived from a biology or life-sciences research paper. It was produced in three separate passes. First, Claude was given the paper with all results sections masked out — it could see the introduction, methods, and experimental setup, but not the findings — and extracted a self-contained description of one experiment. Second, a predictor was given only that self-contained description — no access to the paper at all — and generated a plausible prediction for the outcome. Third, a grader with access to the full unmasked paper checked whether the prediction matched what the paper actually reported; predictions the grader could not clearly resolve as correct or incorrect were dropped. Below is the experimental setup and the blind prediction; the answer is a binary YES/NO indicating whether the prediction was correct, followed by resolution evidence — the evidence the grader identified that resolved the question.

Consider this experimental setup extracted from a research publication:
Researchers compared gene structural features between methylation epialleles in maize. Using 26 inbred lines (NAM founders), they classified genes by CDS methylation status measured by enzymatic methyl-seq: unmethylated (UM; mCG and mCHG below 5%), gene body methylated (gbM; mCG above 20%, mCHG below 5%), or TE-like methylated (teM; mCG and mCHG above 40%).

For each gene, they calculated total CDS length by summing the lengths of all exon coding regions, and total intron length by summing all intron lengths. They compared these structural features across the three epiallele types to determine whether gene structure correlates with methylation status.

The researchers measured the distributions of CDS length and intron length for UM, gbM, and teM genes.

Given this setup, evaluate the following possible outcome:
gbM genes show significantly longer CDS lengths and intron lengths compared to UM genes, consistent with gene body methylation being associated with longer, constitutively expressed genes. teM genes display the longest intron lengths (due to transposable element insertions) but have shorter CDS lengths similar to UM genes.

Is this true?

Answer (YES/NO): NO